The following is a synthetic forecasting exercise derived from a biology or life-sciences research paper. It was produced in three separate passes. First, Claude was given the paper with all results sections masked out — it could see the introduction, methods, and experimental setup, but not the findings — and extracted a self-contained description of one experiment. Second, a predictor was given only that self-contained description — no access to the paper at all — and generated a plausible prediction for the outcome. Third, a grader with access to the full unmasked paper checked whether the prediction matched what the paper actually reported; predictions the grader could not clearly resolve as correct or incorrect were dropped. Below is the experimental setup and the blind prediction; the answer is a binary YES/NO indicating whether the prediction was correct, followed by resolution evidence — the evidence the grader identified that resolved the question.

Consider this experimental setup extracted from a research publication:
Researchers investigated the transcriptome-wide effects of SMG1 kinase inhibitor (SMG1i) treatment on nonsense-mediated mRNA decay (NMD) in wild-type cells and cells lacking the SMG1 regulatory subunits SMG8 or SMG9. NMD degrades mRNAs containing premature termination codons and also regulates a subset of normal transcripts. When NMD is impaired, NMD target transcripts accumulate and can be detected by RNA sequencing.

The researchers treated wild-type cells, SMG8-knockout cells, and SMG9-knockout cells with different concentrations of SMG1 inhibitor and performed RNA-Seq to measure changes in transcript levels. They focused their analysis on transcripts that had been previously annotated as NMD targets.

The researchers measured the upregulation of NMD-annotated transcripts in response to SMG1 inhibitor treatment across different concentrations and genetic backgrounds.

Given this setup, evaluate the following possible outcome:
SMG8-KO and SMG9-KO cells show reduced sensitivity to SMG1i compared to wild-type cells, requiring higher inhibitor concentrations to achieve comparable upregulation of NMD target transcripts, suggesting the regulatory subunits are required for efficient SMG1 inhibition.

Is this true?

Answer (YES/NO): NO